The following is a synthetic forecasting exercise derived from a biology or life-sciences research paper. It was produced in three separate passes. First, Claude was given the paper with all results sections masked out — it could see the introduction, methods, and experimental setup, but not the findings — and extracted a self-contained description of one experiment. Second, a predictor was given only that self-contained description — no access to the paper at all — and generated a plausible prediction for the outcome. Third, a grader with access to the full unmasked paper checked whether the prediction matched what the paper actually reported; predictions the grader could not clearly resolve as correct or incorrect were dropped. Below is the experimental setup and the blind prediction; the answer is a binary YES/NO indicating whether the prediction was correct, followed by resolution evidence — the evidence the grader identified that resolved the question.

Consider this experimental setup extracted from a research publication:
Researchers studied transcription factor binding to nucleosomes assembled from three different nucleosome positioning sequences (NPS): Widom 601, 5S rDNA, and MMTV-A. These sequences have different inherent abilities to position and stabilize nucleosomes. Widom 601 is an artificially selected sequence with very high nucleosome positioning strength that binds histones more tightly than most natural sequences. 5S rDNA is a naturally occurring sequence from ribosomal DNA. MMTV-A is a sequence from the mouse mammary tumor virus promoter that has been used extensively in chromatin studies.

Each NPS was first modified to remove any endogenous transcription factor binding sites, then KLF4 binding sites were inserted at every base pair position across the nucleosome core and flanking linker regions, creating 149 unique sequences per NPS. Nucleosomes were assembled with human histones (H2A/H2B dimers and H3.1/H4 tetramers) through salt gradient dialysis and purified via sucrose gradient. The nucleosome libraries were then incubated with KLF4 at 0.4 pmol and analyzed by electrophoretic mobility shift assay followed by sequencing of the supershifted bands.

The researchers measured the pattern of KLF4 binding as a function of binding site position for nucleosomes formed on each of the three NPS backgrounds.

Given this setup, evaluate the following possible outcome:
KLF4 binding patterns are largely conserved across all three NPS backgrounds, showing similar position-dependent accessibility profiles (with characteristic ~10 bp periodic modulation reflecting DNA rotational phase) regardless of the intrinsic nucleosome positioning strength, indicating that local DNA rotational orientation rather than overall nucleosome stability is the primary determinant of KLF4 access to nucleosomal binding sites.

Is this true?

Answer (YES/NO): NO